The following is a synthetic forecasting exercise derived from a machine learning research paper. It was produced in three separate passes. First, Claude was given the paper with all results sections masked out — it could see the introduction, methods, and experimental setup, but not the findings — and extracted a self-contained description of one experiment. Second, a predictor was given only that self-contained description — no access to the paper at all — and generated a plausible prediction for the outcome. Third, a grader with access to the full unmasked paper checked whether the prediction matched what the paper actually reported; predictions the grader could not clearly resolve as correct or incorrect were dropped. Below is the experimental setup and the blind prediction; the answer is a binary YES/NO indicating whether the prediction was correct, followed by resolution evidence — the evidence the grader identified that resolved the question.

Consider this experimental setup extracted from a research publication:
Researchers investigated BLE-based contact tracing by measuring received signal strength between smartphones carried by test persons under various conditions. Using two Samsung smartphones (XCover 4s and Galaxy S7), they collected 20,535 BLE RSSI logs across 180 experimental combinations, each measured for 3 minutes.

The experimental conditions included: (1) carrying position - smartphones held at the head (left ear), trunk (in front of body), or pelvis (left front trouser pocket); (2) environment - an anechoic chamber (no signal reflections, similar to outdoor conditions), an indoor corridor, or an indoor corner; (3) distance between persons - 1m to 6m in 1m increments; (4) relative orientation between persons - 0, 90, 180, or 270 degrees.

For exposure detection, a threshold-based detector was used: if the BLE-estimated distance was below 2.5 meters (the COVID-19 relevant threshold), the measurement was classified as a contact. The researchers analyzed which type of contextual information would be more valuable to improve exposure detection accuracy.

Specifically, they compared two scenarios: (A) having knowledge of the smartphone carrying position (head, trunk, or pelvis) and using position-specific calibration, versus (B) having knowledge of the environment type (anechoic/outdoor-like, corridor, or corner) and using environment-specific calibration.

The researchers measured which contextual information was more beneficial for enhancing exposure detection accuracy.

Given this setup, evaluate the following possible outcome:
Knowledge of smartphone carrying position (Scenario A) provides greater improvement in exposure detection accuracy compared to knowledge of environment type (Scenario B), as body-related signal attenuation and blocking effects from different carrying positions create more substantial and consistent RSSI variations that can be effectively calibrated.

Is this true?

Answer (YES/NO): YES